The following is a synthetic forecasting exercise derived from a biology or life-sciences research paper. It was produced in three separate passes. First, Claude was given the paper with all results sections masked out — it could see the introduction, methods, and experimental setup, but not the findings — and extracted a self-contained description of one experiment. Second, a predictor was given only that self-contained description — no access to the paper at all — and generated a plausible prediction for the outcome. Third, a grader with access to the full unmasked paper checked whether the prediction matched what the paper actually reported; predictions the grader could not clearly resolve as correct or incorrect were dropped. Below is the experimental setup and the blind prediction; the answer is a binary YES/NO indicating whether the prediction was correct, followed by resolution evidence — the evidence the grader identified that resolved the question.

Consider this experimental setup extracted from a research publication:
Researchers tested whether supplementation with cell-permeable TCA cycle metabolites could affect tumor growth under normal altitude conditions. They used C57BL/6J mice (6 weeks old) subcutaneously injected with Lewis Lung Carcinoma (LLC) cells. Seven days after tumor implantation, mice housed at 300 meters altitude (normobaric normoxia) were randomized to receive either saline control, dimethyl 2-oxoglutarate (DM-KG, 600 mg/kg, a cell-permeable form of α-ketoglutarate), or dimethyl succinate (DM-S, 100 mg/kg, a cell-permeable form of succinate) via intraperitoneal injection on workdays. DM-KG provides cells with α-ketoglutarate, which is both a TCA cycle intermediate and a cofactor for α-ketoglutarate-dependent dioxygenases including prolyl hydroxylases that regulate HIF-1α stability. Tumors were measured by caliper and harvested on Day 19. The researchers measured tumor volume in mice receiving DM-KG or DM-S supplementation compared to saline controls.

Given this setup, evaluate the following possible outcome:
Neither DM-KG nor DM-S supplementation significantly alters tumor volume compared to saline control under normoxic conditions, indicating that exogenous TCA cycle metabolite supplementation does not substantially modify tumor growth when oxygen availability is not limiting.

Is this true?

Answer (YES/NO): NO